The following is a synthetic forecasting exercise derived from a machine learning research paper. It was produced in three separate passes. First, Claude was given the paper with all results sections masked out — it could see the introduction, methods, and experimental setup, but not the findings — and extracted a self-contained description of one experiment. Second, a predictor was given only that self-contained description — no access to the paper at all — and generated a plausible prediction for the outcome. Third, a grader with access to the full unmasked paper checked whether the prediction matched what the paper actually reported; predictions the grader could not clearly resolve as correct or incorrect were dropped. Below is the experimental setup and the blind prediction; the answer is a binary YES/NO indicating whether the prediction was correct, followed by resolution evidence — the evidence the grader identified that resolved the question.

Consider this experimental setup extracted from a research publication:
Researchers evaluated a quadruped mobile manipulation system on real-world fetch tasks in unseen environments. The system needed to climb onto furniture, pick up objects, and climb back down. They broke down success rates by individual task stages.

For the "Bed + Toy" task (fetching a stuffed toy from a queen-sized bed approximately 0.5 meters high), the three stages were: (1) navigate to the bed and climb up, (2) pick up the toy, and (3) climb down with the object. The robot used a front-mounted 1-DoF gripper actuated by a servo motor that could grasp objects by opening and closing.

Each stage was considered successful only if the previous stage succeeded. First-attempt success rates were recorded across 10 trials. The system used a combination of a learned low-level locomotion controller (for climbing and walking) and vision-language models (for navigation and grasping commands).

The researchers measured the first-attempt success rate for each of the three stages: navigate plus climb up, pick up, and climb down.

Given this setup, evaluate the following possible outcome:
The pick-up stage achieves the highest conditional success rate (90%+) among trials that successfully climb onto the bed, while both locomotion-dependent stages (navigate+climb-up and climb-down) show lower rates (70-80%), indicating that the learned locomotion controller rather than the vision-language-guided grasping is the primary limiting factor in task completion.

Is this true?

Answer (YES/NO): NO